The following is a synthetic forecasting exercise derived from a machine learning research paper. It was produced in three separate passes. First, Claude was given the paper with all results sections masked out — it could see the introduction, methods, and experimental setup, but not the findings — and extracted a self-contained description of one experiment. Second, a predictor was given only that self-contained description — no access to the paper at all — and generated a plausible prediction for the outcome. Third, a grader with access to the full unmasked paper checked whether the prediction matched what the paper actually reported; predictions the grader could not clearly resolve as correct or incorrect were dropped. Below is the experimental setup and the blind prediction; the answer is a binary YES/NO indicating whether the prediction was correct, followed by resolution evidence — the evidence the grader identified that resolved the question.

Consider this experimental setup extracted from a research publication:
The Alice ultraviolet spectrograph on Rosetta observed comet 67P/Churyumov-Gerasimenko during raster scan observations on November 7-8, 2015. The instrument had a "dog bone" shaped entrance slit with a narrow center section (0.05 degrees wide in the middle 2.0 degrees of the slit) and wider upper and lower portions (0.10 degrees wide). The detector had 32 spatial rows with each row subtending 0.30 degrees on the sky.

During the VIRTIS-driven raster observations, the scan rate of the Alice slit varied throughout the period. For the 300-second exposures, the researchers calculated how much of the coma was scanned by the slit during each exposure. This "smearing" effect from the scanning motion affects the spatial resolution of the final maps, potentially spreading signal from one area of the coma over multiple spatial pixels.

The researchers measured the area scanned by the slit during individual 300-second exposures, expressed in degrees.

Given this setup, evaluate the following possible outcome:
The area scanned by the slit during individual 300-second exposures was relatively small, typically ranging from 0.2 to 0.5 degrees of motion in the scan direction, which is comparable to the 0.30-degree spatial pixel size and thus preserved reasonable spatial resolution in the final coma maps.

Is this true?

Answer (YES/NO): NO